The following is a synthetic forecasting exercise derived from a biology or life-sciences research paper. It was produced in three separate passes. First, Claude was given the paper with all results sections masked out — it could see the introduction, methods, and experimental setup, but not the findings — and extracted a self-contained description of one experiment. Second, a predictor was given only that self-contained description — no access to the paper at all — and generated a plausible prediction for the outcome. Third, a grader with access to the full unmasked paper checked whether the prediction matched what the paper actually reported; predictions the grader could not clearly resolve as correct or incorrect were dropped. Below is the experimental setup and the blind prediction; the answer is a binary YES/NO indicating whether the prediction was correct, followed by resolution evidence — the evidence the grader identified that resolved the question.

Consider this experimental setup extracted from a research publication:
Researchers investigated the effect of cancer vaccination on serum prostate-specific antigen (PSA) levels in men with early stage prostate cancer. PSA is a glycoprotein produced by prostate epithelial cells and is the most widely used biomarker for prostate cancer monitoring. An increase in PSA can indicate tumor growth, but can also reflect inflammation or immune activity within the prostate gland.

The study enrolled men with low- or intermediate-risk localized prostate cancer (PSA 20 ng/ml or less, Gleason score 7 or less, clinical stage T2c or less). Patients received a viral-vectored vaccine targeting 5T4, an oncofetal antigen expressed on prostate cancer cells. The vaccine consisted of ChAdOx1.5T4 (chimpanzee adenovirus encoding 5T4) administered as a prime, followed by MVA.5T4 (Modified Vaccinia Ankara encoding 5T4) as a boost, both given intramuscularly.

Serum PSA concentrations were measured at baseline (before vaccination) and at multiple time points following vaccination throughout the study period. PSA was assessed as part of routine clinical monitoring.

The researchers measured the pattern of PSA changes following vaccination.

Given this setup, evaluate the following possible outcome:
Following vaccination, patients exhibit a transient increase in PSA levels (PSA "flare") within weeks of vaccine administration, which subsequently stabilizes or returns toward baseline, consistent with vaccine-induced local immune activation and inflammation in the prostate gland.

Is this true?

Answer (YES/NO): YES